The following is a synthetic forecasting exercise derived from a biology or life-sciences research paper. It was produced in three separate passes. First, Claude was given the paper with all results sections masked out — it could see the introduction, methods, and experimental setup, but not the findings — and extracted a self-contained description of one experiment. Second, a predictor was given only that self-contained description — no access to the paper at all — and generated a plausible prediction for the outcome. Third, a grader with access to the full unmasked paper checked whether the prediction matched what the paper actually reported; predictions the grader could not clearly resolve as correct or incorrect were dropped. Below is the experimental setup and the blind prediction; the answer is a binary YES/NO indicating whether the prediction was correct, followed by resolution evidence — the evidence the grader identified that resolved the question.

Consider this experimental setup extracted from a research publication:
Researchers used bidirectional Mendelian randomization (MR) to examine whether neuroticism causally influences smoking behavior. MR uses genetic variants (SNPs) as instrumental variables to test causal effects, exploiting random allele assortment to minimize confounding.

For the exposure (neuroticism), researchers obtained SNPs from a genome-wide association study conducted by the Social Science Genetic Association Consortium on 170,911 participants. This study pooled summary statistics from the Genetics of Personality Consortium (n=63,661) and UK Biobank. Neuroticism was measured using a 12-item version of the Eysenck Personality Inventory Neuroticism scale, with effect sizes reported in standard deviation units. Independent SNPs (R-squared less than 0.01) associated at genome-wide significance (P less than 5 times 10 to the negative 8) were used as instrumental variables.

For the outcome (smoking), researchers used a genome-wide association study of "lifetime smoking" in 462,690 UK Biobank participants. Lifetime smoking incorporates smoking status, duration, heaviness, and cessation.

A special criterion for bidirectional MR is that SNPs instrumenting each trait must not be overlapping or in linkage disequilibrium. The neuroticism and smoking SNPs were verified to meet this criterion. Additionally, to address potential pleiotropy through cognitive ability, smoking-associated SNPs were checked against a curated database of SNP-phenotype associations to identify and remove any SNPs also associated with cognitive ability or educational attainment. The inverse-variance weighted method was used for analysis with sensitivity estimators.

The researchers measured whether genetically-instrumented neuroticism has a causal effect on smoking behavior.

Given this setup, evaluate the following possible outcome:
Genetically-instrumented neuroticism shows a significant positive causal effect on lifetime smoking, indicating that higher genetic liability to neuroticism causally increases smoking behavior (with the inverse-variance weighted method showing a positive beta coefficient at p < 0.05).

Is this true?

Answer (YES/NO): NO